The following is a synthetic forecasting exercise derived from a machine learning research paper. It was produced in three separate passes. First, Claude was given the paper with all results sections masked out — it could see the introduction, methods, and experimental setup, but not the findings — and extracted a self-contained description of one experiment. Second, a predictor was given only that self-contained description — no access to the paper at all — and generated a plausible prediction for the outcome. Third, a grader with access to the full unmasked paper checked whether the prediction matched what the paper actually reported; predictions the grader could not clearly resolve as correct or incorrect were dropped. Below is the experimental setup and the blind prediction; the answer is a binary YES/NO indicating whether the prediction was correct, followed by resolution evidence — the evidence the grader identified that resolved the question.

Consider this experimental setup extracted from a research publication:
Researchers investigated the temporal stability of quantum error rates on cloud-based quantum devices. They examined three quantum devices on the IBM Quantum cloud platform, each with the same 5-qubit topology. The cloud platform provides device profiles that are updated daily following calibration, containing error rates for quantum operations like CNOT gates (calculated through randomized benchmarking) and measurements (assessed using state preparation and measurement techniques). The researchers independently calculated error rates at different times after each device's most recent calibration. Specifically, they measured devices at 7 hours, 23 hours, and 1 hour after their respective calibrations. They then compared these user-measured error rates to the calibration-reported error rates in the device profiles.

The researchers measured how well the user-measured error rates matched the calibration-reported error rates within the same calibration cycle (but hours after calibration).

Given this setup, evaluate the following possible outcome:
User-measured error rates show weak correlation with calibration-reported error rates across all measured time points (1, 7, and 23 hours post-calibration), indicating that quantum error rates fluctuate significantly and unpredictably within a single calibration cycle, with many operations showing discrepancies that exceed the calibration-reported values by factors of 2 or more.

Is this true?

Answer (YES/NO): NO